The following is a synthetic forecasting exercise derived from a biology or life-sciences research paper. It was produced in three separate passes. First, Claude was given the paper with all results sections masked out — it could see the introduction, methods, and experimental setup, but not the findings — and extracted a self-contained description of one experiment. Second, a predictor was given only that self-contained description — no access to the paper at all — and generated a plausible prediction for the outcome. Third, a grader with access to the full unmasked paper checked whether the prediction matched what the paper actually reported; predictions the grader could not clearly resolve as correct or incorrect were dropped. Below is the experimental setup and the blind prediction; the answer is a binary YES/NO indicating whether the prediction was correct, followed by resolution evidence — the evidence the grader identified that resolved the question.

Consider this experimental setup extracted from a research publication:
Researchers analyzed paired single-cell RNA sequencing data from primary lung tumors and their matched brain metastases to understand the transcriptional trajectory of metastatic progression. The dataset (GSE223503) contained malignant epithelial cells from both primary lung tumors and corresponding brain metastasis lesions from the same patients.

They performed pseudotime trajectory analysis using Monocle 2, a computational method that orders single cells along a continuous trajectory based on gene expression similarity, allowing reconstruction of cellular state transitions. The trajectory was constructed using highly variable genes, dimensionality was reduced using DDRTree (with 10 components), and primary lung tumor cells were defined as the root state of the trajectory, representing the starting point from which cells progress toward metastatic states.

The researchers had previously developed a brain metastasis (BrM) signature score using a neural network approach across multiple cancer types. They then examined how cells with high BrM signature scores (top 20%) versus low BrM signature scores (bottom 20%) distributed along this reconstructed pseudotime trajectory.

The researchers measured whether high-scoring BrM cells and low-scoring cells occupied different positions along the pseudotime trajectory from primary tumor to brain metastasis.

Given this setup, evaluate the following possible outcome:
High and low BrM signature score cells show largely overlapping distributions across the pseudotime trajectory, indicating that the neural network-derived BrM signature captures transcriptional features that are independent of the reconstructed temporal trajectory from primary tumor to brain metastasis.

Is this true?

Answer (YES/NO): NO